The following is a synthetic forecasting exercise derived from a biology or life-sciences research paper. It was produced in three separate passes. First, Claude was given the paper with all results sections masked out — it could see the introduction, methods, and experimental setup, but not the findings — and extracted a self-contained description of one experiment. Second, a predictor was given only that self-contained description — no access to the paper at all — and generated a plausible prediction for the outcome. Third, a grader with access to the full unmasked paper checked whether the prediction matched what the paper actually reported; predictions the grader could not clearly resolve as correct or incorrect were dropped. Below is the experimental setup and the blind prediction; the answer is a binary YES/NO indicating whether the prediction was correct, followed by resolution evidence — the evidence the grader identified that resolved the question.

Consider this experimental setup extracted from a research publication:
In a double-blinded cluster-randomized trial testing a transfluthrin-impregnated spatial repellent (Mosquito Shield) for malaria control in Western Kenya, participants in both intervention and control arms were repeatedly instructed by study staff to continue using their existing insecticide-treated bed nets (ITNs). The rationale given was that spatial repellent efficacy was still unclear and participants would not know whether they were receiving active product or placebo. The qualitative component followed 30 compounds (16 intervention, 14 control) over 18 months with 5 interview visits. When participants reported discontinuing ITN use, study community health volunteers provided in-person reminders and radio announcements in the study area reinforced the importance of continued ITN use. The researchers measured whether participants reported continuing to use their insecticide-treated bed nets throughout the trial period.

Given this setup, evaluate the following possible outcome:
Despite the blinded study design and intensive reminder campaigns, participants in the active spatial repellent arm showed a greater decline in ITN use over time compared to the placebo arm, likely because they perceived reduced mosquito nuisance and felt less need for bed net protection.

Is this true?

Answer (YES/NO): NO